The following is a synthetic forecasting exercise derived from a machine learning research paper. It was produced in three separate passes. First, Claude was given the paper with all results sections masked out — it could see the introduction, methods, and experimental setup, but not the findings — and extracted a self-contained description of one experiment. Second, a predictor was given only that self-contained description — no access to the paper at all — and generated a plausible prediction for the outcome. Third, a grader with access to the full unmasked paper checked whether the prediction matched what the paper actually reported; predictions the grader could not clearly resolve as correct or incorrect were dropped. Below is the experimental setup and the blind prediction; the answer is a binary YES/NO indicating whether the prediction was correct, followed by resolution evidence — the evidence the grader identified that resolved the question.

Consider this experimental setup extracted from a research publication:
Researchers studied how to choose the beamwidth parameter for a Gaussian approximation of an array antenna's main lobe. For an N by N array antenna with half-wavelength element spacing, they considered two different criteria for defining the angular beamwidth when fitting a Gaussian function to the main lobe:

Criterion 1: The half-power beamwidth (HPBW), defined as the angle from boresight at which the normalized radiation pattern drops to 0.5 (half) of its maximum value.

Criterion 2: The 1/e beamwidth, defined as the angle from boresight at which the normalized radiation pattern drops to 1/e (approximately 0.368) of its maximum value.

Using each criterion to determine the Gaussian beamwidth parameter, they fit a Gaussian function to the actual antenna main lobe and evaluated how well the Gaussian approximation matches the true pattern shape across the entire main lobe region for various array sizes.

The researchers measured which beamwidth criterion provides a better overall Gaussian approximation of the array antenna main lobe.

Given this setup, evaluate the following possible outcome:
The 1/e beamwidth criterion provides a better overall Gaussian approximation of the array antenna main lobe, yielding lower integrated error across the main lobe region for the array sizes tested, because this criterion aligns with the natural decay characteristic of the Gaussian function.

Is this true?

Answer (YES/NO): YES